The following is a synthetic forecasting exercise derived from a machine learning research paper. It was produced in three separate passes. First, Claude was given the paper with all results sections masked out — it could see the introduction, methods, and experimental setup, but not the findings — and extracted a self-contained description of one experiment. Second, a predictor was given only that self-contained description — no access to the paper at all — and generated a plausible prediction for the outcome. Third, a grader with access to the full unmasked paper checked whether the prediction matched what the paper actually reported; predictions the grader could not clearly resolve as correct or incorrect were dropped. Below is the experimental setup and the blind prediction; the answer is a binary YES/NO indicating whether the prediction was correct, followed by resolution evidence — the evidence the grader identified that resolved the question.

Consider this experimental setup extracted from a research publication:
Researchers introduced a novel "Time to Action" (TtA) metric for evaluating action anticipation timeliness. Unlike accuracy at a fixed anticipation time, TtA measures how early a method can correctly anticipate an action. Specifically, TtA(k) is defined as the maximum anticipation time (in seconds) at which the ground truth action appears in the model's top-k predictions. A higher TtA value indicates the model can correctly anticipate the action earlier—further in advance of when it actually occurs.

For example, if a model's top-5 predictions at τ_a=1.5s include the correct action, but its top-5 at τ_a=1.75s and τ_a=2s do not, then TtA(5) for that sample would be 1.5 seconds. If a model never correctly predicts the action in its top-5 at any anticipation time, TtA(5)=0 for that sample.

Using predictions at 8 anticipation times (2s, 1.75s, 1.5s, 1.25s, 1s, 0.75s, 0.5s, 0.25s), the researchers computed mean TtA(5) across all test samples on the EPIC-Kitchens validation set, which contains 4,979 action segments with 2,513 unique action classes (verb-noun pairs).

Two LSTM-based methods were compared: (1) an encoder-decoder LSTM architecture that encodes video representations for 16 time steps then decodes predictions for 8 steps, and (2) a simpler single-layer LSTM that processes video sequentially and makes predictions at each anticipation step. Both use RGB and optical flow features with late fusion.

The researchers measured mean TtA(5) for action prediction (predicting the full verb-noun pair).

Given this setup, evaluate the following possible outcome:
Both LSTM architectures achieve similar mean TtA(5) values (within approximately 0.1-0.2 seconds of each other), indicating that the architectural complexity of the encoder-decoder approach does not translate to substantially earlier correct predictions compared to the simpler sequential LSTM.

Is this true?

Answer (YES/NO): YES